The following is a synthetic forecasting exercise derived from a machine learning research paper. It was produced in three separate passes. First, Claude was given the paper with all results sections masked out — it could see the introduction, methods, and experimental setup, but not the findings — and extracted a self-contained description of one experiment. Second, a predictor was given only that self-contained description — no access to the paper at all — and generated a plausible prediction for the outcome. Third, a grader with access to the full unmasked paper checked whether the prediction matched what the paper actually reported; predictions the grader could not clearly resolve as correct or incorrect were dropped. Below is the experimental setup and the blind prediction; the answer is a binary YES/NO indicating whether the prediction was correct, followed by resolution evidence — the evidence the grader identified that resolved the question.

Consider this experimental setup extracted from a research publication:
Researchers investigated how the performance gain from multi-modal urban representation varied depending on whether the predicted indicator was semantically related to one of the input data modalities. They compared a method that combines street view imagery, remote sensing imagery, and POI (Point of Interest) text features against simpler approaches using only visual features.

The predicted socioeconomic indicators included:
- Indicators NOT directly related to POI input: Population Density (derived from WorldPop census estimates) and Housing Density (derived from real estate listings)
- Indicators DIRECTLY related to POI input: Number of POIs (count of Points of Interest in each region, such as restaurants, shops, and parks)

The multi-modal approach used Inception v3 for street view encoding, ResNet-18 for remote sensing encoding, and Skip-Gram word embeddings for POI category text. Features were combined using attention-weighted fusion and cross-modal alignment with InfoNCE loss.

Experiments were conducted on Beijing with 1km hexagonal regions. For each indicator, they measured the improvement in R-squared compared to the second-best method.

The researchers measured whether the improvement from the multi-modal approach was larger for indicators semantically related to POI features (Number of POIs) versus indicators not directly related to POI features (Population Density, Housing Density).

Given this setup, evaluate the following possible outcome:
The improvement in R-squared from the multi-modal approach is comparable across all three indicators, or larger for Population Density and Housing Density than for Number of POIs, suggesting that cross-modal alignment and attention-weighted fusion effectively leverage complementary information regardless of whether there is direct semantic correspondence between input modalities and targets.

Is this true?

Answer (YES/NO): NO